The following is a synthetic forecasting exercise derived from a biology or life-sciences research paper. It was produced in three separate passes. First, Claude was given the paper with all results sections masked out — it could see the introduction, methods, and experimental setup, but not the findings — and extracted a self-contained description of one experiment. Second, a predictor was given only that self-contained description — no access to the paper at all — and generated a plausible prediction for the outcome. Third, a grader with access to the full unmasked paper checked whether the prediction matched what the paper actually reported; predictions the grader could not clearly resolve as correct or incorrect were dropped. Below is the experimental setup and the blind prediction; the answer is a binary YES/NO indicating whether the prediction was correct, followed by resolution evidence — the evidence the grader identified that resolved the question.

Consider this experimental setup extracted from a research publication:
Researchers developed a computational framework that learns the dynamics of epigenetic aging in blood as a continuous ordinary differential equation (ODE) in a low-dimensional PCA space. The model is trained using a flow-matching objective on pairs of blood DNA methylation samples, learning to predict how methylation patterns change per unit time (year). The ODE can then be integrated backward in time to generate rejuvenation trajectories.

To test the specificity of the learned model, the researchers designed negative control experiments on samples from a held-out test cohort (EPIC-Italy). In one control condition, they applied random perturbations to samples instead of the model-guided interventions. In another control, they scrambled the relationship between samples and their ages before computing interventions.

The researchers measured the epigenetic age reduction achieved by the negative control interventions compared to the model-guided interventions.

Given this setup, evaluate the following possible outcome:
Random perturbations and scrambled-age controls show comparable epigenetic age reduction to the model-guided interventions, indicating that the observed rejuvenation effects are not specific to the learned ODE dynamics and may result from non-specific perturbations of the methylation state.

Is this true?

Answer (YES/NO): NO